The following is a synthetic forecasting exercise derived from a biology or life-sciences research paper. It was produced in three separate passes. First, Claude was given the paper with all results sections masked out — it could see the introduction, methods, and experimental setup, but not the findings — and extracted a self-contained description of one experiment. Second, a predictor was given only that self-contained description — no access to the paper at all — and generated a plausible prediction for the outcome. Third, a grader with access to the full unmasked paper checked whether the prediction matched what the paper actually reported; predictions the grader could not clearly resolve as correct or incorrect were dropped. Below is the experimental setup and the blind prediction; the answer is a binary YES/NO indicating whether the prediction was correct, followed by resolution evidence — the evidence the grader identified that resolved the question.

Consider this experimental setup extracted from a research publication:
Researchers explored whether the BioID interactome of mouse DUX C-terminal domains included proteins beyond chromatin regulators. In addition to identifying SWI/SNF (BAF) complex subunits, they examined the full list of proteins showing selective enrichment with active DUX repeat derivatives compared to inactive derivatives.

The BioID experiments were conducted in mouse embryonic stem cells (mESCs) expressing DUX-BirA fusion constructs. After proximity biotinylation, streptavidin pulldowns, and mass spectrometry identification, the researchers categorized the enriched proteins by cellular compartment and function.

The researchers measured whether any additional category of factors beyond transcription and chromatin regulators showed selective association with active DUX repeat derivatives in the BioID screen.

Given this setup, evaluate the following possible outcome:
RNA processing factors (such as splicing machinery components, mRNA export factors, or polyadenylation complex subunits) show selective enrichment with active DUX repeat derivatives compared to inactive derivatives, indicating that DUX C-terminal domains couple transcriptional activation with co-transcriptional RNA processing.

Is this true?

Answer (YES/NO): NO